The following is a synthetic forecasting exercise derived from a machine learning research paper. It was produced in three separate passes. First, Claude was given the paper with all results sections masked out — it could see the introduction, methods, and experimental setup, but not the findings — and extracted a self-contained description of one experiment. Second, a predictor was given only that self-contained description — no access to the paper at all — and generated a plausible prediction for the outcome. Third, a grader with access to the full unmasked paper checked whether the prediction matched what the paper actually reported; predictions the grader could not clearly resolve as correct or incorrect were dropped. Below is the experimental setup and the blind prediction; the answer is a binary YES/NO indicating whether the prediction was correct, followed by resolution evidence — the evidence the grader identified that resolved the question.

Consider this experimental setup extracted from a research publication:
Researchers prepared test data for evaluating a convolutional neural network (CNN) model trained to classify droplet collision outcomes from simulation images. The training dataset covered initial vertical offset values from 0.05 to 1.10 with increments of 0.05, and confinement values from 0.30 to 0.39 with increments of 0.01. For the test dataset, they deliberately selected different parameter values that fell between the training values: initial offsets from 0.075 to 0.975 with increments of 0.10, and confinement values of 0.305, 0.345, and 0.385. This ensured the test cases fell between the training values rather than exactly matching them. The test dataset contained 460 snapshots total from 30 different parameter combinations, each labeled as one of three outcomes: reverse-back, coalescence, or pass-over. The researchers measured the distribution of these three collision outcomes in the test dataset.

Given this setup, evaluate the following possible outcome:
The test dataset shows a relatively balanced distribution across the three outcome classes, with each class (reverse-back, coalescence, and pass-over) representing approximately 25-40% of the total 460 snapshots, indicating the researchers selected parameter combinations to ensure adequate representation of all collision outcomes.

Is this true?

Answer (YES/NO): NO